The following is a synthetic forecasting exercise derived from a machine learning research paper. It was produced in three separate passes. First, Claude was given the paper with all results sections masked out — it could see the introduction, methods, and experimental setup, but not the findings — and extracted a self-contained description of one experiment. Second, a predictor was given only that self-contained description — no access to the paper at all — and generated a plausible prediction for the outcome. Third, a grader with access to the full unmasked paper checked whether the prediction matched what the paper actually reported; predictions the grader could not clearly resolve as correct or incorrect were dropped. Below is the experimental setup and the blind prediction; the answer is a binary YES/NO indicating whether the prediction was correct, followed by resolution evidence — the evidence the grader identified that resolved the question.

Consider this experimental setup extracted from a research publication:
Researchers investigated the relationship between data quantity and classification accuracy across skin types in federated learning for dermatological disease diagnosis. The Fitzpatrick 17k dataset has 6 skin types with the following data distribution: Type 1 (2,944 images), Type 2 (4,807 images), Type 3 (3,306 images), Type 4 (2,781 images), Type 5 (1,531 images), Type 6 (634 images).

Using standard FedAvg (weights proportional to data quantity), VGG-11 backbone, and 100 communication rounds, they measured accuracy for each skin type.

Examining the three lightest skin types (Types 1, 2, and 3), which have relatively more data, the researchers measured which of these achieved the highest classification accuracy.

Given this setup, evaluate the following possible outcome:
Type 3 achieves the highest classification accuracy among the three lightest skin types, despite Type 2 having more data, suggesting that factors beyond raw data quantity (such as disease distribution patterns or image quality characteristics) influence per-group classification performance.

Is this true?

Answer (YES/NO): YES